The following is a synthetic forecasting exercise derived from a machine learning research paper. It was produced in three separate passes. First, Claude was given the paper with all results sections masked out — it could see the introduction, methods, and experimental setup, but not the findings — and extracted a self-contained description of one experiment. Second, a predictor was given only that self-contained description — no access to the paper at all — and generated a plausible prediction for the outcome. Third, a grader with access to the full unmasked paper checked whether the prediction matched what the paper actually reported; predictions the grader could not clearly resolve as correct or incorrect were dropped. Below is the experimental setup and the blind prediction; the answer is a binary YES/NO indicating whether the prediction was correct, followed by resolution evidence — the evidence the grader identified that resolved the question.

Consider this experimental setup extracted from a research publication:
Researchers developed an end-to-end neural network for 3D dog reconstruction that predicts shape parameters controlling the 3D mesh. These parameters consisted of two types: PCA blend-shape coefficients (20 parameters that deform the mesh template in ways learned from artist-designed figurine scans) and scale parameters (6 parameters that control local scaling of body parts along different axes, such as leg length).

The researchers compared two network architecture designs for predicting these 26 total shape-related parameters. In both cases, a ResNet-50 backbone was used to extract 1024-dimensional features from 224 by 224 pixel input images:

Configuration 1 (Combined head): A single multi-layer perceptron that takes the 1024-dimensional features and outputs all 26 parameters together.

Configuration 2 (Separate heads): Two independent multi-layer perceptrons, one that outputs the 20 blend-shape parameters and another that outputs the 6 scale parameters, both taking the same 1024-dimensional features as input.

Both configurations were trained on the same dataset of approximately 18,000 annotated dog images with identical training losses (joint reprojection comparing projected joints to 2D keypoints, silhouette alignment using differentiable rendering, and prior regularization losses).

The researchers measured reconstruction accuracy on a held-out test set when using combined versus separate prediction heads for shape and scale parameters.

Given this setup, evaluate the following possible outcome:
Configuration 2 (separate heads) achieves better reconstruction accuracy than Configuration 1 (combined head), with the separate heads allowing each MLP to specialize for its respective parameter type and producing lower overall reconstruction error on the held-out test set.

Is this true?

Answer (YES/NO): YES